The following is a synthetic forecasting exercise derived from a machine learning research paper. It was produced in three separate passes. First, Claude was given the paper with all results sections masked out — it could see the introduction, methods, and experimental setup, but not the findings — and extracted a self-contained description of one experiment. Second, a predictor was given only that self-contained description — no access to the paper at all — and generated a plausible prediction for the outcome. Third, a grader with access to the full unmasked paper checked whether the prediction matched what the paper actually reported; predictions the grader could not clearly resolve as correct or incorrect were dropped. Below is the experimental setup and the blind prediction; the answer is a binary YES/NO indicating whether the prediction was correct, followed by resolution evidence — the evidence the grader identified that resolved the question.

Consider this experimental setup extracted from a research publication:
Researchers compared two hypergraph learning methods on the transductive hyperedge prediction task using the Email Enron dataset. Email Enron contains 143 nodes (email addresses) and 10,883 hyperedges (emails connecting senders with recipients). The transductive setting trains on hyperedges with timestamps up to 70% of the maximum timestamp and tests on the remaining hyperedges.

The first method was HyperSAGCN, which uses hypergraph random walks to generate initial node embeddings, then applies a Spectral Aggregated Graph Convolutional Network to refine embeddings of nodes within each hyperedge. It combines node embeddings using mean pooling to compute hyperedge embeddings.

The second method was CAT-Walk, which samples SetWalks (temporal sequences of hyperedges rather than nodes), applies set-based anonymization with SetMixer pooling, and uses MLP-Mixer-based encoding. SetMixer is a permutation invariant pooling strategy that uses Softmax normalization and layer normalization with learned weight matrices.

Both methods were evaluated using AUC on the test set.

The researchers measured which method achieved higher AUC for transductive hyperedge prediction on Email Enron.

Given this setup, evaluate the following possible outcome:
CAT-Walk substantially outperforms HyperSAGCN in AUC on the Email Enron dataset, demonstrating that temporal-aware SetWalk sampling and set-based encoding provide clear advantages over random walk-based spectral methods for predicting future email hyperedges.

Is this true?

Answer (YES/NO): NO